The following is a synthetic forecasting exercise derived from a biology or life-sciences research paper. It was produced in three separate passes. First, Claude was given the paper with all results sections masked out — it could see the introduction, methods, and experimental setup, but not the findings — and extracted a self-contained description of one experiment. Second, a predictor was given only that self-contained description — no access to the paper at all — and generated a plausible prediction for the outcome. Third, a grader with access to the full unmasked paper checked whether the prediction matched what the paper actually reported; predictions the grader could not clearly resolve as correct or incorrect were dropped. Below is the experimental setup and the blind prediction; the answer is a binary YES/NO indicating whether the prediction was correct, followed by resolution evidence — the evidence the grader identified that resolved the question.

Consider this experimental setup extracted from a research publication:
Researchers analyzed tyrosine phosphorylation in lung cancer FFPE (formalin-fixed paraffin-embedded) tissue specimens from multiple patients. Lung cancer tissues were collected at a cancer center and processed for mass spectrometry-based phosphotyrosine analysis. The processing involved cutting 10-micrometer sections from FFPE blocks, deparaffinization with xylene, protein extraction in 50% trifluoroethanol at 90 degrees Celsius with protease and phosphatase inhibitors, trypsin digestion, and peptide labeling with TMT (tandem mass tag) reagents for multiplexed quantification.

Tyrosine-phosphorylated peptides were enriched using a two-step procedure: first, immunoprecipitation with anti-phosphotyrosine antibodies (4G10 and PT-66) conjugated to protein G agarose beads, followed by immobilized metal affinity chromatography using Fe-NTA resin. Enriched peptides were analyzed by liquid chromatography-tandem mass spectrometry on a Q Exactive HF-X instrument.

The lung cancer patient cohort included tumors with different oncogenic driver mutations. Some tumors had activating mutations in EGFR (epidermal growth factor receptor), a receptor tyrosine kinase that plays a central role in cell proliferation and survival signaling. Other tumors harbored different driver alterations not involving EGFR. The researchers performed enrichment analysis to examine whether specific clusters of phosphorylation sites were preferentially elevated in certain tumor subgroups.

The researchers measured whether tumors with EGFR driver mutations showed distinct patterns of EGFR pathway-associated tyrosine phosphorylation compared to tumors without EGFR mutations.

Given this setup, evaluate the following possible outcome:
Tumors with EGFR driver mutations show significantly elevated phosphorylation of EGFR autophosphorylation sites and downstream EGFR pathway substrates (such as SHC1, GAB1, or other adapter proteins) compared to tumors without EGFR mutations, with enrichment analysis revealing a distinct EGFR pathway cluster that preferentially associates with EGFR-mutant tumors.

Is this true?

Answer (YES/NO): NO